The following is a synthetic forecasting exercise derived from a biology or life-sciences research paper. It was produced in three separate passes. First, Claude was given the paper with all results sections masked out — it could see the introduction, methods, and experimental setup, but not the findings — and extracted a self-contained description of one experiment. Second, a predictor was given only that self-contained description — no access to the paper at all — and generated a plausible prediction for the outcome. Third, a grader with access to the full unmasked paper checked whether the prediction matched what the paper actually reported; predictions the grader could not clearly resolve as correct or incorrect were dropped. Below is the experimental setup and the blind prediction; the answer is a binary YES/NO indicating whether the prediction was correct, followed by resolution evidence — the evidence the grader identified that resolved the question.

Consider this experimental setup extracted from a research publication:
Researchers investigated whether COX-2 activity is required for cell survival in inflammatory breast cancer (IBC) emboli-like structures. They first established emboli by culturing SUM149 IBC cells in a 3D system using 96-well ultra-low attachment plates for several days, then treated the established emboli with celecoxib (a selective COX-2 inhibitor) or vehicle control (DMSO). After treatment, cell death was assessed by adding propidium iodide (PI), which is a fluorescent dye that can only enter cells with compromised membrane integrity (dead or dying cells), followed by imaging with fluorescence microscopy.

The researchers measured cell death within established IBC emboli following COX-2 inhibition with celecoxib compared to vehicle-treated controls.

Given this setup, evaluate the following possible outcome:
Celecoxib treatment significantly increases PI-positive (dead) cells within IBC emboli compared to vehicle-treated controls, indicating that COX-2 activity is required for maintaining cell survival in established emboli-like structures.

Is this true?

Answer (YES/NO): YES